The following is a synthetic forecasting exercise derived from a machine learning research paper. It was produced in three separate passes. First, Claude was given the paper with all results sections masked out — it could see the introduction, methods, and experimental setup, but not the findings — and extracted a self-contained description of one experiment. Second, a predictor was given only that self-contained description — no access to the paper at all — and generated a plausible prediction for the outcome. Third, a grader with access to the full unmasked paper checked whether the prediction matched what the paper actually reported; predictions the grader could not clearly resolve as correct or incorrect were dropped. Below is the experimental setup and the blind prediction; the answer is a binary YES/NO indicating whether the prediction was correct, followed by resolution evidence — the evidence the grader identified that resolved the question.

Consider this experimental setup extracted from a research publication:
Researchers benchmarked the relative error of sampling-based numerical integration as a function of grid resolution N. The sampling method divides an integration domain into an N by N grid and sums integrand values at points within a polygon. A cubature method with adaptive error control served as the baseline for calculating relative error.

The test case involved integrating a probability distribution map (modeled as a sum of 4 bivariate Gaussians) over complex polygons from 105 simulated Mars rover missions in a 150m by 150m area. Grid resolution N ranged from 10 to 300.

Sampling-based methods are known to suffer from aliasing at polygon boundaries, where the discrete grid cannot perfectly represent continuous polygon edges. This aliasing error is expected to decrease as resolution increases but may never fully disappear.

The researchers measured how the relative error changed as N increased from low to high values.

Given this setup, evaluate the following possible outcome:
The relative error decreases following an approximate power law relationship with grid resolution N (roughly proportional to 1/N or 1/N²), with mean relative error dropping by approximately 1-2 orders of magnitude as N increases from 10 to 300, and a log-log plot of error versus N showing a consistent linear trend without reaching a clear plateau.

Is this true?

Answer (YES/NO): NO